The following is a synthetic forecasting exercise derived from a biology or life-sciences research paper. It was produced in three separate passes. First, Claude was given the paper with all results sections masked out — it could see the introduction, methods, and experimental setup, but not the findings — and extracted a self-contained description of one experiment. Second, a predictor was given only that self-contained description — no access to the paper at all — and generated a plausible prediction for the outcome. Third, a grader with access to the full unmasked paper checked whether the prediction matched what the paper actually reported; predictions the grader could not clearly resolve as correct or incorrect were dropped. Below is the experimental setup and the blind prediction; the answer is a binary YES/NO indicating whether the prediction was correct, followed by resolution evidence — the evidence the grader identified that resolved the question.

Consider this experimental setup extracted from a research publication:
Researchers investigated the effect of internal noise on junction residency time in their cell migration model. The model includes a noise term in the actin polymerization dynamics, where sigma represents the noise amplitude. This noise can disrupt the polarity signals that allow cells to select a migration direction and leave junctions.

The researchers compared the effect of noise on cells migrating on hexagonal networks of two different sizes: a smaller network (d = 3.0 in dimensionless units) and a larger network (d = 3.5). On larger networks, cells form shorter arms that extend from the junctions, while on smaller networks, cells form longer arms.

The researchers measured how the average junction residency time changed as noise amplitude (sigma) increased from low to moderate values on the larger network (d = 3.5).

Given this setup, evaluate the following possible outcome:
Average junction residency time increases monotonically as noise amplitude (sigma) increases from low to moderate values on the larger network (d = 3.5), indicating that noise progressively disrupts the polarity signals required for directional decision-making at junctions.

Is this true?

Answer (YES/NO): NO